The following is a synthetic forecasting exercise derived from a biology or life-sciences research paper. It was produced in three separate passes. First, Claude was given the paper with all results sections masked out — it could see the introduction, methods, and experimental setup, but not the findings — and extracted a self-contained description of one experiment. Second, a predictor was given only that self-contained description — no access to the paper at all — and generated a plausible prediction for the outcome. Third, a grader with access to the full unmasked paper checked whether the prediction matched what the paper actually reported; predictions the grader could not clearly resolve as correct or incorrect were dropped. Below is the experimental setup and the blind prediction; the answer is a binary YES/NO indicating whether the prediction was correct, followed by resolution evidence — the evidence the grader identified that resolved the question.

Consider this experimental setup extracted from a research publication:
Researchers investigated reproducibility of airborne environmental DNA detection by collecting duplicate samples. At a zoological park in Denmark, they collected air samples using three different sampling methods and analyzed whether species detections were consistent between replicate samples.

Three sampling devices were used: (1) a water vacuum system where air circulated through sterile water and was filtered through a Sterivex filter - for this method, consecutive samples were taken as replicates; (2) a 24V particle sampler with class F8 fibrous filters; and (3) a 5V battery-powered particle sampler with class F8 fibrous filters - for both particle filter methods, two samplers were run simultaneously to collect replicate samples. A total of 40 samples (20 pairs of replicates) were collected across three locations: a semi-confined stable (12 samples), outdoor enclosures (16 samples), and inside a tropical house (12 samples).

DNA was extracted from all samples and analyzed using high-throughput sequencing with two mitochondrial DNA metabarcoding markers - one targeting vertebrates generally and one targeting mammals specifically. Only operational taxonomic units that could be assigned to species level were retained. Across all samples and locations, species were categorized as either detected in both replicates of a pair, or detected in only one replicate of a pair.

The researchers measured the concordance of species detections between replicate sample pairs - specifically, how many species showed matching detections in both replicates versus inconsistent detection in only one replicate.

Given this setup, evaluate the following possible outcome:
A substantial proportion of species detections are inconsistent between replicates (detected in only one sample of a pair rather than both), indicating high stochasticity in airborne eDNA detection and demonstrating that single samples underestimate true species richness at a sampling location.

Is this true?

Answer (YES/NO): NO